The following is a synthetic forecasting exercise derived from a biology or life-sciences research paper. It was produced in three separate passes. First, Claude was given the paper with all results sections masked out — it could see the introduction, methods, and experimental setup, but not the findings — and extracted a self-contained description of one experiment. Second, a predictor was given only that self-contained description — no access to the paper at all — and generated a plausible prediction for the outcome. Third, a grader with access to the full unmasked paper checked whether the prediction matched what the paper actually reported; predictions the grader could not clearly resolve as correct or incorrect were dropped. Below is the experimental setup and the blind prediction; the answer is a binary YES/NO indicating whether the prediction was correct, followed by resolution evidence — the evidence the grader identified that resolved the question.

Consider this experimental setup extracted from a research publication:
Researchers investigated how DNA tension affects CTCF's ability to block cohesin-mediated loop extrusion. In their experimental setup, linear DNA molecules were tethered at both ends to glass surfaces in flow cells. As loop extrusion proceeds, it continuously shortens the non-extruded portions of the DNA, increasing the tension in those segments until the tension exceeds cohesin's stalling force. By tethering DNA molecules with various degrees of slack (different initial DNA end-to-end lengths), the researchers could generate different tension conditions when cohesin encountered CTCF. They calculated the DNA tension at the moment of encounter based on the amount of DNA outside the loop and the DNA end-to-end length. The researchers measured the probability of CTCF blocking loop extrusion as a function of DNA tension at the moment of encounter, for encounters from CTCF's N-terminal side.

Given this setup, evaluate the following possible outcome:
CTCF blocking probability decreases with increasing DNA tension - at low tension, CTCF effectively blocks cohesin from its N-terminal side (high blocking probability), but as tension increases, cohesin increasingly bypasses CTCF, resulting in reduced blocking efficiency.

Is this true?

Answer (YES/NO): NO